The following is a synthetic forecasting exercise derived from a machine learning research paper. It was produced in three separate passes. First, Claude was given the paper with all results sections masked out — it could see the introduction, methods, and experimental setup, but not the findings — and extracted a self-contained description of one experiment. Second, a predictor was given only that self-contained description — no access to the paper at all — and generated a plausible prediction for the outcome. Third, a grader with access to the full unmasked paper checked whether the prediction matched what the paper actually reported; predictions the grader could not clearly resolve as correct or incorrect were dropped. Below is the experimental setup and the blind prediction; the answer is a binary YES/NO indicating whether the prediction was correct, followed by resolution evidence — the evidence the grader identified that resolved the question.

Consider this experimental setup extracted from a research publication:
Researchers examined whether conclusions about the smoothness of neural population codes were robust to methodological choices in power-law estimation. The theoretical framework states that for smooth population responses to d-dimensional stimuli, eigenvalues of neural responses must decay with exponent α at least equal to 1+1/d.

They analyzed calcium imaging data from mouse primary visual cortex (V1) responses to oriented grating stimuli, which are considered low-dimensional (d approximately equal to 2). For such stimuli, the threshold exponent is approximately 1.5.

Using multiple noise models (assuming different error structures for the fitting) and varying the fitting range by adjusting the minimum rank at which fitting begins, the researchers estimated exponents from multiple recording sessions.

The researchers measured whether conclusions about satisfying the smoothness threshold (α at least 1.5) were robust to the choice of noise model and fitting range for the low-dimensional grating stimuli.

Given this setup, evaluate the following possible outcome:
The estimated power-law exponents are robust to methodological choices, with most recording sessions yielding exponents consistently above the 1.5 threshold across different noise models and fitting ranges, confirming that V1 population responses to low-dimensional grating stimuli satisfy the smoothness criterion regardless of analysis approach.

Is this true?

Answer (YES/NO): YES